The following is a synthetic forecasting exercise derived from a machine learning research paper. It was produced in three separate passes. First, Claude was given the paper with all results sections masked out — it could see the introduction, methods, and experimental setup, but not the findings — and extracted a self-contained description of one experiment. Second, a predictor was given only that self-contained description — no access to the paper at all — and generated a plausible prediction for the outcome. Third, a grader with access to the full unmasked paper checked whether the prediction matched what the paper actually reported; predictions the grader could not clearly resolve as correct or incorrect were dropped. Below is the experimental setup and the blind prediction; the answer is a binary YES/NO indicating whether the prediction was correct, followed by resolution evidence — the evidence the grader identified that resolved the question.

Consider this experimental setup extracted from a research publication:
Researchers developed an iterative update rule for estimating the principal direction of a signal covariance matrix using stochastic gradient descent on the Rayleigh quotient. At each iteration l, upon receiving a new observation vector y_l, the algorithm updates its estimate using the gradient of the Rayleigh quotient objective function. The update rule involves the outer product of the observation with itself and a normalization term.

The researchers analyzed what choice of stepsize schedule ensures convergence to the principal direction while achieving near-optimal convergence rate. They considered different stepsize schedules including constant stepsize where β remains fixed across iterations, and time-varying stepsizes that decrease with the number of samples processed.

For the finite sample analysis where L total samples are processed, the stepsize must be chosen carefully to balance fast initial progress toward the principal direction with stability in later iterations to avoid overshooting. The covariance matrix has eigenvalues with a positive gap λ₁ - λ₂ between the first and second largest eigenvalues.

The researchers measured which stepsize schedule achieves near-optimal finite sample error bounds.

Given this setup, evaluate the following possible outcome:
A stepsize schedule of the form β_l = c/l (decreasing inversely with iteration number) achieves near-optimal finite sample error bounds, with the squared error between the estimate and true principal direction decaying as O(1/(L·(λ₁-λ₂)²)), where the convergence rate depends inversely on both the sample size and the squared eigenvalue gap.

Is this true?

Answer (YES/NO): NO